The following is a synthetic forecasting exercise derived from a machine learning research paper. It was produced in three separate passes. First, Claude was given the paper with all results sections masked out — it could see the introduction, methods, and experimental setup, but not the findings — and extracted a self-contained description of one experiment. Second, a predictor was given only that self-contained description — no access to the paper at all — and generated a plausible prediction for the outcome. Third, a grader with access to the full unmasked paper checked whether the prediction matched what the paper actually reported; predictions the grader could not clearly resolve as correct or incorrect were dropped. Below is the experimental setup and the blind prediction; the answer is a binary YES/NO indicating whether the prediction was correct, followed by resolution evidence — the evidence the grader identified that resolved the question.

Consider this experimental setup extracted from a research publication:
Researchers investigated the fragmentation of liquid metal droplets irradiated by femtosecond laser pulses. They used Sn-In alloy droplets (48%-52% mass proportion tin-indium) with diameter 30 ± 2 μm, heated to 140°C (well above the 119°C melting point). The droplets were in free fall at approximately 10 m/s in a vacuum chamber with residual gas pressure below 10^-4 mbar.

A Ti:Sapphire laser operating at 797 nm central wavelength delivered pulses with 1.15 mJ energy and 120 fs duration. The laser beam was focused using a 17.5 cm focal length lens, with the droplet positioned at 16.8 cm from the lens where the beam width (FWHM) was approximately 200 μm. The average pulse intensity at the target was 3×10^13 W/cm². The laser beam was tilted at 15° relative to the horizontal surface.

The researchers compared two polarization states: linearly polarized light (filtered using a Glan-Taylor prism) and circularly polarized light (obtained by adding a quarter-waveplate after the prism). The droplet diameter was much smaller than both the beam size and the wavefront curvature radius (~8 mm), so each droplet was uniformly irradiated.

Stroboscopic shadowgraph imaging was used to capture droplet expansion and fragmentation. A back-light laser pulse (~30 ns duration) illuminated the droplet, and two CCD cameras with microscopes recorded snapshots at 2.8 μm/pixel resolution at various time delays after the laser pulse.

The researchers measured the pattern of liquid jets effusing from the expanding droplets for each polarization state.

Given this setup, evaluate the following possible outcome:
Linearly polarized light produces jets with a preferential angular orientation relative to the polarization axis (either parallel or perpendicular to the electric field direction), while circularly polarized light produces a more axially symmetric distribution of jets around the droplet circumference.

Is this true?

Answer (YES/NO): YES